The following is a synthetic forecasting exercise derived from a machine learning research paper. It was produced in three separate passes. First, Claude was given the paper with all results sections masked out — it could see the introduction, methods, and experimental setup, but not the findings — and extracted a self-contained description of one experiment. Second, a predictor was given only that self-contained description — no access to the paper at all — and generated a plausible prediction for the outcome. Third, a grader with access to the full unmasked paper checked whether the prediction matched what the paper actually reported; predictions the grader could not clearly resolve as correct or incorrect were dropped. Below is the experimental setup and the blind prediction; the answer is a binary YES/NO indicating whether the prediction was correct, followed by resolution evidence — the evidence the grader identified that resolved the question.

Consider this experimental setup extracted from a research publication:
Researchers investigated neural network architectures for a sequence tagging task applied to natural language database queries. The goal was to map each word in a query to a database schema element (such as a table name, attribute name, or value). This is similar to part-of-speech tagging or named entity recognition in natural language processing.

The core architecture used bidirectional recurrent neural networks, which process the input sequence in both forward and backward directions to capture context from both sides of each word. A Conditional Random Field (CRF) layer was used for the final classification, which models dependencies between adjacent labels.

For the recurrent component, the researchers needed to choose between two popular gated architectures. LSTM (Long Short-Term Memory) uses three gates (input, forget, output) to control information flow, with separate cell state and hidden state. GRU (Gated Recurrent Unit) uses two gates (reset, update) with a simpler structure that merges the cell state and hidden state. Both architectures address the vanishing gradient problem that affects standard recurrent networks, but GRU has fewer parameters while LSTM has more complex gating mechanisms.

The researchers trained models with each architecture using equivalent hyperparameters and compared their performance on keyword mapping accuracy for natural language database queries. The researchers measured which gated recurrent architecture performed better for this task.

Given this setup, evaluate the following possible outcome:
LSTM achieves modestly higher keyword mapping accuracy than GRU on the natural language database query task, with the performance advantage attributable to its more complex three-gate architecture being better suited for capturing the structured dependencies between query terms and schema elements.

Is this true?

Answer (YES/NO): NO